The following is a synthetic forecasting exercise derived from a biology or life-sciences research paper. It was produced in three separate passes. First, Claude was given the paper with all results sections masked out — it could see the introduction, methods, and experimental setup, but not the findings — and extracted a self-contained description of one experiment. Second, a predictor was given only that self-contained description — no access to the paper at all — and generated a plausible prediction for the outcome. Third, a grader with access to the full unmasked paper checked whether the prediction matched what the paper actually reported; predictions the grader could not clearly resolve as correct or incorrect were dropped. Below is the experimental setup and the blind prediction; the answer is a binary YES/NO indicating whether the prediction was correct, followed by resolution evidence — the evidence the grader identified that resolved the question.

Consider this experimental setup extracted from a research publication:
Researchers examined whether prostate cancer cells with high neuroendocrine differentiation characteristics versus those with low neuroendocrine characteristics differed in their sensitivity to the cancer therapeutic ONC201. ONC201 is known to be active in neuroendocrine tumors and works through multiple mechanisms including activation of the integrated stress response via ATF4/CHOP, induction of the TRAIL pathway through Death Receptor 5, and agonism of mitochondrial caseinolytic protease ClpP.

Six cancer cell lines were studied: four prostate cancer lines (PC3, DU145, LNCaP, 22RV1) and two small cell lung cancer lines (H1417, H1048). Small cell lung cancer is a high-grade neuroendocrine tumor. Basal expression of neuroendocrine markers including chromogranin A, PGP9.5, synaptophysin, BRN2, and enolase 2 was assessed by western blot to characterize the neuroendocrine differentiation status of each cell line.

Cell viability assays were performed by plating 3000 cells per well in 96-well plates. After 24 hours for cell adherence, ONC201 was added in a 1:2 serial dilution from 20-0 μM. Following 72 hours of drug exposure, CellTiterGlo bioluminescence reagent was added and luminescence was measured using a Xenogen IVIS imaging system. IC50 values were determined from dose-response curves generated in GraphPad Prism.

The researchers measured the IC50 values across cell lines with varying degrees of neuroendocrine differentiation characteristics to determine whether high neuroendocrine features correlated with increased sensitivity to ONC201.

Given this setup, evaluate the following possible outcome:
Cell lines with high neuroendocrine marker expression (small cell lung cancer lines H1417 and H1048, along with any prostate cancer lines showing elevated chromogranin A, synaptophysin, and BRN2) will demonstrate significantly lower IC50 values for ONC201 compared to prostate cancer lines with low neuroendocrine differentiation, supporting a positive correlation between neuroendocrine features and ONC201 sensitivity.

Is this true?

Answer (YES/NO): NO